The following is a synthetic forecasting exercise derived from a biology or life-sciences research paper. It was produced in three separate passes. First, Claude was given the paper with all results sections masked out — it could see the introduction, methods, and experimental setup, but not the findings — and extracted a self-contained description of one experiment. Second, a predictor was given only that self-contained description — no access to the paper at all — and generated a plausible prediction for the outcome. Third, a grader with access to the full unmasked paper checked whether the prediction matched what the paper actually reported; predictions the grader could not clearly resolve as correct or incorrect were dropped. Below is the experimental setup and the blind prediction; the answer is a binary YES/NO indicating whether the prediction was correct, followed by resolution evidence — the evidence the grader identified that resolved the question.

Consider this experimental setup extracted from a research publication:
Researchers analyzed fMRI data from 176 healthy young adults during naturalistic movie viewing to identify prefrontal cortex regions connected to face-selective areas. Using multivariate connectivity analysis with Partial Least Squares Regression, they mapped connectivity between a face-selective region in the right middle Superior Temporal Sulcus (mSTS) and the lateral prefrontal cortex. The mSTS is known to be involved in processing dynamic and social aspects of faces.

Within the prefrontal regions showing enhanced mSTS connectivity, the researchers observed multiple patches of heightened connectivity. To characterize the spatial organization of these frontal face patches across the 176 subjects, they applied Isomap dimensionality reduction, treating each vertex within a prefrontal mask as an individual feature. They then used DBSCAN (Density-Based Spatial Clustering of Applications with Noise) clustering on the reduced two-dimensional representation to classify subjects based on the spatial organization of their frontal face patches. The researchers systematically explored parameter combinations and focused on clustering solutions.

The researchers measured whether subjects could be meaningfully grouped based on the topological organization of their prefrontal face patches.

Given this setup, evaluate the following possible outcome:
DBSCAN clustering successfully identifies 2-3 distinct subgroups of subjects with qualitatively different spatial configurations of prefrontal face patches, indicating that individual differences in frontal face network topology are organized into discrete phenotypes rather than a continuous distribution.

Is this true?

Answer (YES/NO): YES